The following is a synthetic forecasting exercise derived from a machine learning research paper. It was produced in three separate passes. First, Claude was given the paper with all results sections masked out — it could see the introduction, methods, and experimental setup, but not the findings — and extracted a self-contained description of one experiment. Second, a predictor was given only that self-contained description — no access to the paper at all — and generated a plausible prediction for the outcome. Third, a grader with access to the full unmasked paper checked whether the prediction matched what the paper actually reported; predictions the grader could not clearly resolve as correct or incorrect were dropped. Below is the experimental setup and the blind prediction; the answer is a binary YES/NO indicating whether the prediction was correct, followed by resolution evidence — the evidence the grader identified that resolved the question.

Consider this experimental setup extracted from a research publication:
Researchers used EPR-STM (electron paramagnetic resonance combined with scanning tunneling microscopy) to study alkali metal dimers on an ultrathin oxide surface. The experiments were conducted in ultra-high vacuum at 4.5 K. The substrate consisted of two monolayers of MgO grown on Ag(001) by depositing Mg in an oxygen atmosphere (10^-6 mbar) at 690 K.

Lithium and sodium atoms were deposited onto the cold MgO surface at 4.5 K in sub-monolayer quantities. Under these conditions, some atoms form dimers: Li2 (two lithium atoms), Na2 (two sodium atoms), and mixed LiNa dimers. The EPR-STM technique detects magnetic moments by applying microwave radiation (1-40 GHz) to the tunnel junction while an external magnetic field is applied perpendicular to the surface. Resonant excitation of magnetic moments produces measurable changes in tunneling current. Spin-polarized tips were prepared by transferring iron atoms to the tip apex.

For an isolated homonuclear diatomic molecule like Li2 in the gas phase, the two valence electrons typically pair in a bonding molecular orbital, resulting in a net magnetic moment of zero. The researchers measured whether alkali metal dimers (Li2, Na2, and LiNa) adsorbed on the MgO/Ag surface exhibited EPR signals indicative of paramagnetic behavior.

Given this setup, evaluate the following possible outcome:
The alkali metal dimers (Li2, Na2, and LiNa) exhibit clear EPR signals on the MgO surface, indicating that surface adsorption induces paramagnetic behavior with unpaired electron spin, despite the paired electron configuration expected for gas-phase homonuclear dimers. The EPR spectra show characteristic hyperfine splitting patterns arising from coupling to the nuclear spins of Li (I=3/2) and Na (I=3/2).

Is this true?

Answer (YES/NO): NO